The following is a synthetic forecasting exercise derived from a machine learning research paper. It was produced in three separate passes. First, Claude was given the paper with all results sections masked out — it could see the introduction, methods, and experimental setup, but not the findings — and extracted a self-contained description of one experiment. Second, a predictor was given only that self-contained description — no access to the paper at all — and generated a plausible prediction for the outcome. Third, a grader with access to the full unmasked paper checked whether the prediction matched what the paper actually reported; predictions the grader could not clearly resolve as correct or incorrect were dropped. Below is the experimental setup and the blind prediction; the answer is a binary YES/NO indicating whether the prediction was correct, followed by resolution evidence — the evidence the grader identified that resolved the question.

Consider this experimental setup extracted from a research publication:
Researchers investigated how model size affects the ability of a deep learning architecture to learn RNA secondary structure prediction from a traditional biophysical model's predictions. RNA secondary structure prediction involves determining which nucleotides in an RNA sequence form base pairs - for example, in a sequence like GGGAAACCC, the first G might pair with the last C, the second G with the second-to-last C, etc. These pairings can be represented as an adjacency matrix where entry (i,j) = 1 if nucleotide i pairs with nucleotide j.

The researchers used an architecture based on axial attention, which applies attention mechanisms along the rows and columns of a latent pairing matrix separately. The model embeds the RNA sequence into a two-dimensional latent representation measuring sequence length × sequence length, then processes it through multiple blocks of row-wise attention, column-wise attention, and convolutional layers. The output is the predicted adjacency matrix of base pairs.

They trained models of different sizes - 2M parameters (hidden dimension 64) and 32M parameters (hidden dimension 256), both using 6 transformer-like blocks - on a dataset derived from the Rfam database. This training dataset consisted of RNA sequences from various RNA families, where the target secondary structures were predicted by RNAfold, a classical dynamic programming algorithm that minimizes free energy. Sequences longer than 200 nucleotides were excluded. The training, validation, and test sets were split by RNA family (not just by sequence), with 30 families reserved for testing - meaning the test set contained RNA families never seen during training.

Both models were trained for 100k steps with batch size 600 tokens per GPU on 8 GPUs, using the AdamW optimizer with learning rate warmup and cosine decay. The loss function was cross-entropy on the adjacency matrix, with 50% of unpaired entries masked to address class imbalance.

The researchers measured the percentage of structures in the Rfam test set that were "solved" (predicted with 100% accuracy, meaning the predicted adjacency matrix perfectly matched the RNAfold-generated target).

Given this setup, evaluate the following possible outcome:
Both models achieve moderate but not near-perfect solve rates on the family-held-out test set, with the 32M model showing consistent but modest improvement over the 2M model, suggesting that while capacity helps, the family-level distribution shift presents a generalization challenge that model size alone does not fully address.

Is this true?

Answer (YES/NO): NO